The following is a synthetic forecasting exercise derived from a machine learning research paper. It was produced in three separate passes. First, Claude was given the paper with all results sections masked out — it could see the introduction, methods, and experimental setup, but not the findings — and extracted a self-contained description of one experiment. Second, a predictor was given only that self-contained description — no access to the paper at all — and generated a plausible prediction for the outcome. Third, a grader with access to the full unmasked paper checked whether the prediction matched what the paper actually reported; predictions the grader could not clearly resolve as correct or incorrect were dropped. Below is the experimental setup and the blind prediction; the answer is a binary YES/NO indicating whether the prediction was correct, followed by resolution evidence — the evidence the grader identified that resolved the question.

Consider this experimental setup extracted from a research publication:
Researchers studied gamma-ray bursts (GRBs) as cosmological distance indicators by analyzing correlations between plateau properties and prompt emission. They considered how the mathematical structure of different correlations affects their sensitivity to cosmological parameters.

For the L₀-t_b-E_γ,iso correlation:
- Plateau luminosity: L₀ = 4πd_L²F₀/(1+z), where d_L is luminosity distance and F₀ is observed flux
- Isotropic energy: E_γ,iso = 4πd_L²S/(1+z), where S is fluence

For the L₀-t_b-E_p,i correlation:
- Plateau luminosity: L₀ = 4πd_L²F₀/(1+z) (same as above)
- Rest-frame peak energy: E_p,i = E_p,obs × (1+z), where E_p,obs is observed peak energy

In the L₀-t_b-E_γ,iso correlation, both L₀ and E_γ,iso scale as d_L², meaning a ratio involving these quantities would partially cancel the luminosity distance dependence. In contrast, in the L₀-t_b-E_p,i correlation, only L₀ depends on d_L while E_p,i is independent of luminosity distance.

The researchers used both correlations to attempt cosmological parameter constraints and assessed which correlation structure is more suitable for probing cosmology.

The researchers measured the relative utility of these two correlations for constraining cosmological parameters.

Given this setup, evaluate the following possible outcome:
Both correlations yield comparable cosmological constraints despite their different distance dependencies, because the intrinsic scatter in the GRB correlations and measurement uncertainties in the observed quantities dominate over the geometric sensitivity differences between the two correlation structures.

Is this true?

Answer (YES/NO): NO